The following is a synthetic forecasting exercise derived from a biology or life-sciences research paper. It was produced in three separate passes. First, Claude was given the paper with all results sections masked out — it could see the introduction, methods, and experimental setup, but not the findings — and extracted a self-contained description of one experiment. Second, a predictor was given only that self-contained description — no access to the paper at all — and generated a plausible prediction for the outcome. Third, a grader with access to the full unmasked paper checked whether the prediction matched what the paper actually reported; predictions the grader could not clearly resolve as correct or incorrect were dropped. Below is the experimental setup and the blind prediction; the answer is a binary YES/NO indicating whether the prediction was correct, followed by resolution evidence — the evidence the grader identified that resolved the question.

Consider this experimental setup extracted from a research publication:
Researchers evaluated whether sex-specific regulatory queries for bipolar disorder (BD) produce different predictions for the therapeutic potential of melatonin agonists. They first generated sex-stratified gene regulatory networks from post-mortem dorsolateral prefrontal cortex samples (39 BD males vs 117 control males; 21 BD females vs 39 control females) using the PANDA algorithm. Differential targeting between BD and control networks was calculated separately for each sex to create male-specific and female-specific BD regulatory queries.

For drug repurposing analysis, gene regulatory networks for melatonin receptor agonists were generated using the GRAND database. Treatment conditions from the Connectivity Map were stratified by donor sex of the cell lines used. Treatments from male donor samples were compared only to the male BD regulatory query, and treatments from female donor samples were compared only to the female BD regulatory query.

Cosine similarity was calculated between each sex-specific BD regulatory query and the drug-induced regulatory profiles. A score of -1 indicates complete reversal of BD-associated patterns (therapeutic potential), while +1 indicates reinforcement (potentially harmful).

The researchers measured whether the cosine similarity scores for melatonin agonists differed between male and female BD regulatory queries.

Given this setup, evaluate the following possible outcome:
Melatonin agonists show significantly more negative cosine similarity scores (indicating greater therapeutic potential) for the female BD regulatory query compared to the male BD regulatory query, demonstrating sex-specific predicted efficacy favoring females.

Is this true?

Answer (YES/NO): NO